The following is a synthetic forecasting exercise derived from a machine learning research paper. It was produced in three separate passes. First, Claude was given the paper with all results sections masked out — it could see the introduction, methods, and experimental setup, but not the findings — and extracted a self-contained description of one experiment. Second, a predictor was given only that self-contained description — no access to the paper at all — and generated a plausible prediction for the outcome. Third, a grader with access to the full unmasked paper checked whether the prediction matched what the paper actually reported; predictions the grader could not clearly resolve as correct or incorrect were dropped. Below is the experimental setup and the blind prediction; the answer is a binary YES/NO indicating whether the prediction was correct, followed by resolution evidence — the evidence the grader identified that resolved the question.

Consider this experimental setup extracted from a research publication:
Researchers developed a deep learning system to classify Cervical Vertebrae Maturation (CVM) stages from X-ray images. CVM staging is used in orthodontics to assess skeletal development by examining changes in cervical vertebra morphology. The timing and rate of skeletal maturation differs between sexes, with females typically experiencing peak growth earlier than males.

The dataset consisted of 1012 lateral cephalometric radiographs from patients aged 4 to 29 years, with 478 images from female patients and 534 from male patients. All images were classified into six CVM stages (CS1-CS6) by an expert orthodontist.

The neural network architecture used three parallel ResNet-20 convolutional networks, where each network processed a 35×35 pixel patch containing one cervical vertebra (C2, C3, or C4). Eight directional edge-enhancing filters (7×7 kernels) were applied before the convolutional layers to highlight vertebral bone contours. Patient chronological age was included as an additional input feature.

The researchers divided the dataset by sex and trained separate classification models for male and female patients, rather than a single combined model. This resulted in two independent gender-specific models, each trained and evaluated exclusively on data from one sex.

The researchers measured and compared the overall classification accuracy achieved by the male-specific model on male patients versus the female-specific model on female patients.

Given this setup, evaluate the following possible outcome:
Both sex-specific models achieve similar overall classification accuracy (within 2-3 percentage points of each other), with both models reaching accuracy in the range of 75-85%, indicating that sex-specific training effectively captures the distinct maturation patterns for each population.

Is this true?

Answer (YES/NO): NO